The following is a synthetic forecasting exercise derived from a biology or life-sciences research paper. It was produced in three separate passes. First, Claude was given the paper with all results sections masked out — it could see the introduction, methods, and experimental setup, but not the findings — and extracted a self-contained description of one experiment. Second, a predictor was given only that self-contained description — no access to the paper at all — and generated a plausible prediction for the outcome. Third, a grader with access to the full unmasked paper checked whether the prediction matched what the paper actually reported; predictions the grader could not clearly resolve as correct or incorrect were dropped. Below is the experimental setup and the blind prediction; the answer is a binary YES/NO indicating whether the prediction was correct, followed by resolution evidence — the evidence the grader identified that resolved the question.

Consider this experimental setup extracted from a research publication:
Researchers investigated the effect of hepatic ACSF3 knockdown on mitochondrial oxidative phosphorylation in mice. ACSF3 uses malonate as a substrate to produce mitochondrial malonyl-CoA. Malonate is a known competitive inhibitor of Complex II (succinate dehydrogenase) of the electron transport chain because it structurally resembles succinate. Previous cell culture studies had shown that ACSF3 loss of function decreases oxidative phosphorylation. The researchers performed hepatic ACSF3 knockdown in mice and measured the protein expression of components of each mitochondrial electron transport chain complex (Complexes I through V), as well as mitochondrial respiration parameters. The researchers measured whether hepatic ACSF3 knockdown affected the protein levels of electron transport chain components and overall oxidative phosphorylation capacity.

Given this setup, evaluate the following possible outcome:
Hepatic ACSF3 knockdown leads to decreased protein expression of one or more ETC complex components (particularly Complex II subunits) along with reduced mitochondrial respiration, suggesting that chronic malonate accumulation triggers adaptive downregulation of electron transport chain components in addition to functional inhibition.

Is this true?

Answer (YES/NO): NO